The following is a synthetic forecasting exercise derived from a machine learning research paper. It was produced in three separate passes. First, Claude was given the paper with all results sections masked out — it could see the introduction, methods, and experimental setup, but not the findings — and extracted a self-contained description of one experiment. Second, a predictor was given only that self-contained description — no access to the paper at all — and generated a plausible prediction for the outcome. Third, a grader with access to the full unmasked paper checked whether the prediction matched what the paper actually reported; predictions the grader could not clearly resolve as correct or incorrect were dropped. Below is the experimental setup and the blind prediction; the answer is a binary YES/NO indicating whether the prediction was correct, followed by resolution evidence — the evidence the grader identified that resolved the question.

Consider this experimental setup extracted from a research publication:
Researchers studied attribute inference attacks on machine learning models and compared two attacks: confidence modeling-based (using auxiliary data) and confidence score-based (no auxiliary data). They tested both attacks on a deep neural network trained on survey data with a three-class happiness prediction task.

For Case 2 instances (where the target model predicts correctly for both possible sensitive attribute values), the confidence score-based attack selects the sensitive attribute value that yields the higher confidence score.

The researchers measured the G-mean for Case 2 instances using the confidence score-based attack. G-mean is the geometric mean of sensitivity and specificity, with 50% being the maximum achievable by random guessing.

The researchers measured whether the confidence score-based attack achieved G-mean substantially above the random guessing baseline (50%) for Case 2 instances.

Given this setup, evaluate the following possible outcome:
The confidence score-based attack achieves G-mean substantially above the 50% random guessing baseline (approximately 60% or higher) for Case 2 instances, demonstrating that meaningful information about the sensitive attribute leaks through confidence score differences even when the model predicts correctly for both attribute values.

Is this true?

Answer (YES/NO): NO